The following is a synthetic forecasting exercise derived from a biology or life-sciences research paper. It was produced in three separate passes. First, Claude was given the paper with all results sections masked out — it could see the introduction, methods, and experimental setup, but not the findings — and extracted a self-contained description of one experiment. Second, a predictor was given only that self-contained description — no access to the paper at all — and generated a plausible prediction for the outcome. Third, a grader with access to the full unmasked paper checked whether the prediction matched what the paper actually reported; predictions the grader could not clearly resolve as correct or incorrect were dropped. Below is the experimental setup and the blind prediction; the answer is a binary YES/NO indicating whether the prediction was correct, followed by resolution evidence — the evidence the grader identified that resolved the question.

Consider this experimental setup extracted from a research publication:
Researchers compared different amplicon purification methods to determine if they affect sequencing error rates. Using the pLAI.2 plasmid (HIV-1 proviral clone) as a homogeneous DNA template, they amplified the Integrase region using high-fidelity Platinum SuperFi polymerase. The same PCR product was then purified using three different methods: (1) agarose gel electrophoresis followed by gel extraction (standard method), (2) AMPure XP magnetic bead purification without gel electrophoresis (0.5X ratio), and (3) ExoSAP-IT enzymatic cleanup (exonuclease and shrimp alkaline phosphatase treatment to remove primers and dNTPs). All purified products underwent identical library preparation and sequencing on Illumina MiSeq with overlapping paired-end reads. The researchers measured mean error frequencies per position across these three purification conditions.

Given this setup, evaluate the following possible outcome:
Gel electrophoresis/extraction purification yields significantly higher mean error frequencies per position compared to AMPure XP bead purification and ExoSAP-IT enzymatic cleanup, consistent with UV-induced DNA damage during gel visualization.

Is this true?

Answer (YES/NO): NO